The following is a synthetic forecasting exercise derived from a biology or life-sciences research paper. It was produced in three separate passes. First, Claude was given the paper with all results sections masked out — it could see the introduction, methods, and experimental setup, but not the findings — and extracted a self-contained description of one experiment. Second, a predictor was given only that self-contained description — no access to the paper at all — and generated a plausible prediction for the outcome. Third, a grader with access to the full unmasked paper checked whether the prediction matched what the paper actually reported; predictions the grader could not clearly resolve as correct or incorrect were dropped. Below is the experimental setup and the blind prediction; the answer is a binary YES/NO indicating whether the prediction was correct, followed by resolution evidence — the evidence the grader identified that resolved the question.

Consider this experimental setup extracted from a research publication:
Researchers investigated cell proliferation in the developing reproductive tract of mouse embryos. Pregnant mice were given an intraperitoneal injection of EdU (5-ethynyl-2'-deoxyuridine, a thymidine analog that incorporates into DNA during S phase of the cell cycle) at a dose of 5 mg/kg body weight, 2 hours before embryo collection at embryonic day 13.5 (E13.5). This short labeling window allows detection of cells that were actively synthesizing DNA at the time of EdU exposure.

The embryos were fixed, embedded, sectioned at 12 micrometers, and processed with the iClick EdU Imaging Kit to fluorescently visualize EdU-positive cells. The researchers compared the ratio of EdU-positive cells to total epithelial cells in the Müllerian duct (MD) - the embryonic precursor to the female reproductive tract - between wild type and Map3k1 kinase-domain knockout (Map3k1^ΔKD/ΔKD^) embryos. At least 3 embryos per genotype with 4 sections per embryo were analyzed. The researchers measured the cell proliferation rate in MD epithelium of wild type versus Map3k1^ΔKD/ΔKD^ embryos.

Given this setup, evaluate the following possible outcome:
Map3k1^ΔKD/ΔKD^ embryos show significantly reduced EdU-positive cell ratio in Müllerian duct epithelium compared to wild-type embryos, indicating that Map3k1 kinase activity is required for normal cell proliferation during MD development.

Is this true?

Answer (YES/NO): NO